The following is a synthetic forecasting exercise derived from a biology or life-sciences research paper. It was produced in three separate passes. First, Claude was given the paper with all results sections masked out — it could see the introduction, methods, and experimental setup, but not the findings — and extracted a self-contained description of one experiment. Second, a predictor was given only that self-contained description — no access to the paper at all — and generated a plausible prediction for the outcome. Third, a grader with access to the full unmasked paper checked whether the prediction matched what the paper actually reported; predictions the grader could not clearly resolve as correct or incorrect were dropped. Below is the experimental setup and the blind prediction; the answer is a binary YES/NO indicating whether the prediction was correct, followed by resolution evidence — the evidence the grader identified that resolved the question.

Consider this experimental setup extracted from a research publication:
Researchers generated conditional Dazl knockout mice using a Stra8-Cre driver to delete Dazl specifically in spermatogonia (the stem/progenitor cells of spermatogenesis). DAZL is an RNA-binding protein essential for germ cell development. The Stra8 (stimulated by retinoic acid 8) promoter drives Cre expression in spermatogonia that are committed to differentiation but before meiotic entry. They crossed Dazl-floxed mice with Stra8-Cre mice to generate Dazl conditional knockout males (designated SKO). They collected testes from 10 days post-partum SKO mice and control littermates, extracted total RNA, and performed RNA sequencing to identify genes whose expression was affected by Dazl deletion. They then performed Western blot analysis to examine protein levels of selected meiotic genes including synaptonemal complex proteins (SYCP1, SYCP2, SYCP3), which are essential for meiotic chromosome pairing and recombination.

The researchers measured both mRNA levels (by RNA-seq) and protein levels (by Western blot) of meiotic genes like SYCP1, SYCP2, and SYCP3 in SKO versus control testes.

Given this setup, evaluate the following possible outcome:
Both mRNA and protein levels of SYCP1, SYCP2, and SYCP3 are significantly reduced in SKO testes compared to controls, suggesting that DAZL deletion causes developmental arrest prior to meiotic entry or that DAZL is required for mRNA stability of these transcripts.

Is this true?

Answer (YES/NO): NO